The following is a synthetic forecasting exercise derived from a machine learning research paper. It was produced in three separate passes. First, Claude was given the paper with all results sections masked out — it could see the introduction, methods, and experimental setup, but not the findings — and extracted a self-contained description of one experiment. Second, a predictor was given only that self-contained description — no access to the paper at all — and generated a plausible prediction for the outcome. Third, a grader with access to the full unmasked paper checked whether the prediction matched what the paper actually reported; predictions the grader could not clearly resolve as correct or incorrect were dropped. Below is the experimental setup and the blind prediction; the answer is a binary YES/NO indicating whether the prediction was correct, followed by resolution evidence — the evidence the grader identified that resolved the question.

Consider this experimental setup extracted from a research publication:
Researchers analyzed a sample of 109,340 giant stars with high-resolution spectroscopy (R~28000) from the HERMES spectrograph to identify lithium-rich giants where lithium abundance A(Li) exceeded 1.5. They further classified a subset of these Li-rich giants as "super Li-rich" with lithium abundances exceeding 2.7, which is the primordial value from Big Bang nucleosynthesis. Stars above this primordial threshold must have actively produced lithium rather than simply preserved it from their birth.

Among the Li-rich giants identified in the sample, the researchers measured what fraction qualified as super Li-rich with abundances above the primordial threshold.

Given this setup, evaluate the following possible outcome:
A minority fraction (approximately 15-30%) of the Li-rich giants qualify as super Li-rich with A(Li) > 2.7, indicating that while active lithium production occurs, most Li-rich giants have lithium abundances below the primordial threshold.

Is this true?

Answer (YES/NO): YES